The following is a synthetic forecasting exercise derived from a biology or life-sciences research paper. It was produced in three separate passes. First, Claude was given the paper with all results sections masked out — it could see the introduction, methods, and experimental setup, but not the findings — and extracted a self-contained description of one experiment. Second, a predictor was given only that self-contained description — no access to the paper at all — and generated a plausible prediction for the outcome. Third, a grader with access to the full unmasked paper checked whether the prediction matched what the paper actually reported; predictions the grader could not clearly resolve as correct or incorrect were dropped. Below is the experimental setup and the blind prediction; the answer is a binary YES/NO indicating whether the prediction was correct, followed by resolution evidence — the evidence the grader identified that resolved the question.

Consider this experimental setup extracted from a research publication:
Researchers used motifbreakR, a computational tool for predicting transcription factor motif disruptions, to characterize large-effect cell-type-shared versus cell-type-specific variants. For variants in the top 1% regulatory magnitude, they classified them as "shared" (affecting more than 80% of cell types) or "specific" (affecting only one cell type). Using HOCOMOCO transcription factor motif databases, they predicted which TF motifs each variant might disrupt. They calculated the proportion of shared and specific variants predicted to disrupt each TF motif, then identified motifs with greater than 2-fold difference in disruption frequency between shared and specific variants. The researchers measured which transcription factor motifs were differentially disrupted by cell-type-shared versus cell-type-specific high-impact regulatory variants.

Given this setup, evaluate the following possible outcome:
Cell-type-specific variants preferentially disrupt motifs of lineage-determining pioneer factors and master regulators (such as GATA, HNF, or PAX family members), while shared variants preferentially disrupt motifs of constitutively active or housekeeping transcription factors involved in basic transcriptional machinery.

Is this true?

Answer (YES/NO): NO